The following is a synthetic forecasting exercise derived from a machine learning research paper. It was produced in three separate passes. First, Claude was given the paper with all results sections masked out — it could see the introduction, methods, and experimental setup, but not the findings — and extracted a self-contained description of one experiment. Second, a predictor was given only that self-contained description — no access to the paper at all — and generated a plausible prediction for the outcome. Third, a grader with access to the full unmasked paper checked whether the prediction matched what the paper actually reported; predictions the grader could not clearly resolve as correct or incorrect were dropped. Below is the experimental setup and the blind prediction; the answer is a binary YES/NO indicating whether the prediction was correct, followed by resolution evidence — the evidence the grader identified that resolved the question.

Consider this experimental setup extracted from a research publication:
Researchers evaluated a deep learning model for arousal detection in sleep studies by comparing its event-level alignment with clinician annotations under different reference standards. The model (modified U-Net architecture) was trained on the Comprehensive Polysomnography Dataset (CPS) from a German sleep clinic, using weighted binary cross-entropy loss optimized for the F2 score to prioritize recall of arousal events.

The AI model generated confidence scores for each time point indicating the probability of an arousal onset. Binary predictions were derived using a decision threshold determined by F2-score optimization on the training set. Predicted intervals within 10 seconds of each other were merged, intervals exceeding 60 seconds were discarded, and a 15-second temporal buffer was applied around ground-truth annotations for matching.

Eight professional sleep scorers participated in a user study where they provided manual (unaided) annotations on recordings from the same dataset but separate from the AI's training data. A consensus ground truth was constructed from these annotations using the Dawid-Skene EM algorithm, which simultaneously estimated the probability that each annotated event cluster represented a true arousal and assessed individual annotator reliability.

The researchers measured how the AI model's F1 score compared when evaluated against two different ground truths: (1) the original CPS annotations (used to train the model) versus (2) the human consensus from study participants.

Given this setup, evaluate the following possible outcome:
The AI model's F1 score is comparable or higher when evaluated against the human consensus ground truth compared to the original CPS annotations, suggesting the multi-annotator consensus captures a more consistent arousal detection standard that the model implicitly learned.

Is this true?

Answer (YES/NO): NO